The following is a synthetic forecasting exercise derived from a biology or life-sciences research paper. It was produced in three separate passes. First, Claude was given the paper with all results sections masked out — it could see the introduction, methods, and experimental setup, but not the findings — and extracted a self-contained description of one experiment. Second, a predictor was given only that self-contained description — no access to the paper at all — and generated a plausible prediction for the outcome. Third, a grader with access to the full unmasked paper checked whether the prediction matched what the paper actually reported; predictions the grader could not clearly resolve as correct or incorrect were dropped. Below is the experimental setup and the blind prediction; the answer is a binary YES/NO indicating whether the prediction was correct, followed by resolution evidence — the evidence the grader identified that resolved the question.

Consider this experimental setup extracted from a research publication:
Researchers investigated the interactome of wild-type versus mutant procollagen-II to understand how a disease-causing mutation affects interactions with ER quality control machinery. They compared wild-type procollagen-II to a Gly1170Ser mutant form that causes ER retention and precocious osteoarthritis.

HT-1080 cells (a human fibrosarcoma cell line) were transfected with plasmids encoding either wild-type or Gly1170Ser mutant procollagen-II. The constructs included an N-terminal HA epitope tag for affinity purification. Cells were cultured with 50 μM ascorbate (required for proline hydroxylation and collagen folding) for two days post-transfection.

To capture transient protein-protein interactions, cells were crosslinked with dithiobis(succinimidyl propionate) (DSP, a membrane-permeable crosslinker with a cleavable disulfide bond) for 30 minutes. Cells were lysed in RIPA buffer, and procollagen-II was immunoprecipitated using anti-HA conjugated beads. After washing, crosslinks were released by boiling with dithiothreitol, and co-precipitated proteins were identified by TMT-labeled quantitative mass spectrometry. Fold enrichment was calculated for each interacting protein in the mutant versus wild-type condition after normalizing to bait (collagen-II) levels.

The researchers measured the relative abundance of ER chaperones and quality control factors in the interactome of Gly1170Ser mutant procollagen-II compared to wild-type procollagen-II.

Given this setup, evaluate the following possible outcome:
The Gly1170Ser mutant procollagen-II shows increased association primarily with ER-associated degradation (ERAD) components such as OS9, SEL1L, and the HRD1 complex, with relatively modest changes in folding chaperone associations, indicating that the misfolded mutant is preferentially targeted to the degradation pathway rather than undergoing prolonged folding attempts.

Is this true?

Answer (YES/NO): NO